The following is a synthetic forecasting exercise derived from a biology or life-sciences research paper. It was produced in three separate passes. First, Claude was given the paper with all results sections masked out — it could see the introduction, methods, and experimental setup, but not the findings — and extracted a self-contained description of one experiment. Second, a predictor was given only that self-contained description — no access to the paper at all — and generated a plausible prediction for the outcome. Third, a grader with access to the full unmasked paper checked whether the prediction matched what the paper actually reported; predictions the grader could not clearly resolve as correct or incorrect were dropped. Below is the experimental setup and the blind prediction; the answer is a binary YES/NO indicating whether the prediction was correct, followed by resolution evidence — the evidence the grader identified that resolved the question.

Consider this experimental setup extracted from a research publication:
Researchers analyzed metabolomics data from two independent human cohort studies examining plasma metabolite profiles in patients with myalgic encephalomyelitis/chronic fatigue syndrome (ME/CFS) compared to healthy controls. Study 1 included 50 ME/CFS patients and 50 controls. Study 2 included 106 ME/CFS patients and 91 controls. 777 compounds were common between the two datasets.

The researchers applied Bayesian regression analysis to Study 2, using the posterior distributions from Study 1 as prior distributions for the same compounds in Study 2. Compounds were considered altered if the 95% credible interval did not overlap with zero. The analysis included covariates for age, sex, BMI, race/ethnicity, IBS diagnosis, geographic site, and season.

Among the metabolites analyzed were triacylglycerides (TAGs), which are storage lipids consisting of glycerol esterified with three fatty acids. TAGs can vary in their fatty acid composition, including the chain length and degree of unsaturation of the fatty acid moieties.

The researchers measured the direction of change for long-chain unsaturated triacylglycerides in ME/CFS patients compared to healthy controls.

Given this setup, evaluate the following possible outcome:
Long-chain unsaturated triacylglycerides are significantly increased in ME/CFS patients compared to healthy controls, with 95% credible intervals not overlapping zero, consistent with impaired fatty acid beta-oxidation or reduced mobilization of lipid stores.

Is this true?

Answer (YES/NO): YES